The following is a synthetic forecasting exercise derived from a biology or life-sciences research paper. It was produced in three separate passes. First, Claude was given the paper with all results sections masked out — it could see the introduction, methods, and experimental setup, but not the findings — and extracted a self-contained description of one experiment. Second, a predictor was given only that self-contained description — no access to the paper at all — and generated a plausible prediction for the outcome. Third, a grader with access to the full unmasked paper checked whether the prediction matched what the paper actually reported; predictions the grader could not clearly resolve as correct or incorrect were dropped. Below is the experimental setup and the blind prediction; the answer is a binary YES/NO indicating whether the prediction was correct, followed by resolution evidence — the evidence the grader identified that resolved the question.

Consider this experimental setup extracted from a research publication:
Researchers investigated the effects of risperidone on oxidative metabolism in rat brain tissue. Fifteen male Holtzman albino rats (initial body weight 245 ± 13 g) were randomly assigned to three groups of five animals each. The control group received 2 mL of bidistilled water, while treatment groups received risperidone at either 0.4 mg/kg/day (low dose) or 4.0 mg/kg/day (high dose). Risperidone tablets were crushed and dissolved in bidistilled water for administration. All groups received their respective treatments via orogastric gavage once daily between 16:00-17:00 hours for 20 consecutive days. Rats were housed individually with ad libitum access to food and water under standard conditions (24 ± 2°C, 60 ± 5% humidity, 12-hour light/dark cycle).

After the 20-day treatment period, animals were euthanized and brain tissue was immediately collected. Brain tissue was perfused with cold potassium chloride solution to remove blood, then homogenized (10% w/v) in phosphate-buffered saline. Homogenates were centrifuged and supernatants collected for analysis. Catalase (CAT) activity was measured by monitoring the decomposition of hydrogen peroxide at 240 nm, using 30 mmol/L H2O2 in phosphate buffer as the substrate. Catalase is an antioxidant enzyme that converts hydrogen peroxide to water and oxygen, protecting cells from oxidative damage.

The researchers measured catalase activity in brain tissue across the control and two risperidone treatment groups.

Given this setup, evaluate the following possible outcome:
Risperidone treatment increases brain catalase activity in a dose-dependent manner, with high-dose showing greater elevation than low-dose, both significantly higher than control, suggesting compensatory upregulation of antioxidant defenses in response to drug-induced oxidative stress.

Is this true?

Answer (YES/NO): NO